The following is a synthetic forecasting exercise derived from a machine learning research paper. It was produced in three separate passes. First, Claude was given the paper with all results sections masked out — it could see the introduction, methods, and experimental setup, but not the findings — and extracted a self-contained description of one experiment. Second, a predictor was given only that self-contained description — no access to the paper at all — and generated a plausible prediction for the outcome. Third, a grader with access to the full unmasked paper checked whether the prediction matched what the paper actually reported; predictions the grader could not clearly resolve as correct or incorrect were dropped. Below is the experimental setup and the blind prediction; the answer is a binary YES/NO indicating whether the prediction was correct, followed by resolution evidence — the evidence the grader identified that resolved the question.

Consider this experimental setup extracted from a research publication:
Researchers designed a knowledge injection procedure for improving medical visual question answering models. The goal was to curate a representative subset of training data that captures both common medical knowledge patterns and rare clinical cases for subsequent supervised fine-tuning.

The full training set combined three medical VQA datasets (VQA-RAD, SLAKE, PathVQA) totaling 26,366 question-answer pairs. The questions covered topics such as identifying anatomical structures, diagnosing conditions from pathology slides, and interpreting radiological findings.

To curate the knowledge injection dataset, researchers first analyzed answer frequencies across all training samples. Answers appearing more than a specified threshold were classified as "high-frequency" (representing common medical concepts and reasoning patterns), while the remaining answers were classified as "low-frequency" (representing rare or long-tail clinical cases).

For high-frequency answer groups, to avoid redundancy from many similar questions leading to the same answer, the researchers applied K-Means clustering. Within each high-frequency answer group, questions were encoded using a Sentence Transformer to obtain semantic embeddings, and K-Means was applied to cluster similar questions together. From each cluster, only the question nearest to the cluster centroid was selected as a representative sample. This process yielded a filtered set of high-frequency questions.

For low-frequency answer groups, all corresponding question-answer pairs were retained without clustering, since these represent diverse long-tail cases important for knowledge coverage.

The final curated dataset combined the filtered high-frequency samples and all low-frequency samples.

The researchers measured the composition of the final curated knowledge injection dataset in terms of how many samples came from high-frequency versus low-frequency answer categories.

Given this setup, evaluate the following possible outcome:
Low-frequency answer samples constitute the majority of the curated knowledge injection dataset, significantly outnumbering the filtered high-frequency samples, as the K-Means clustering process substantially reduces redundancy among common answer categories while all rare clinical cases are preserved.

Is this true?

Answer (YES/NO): YES